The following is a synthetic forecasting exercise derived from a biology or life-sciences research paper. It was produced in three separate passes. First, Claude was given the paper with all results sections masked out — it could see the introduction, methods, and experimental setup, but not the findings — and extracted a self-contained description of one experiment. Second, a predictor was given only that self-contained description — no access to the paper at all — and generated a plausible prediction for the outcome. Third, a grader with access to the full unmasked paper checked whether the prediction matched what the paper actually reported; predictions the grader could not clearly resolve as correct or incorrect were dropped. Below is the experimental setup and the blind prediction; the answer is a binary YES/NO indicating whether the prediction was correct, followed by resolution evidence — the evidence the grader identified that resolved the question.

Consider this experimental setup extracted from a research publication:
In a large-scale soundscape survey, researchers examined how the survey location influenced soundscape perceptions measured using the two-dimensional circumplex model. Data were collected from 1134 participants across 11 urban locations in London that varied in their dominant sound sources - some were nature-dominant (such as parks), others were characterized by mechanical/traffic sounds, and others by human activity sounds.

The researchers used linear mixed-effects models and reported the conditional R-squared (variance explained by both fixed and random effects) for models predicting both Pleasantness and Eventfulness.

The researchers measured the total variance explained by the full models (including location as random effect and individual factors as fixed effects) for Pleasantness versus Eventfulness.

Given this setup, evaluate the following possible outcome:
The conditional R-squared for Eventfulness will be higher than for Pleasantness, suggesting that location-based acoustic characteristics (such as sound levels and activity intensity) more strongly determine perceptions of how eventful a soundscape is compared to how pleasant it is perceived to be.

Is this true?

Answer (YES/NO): NO